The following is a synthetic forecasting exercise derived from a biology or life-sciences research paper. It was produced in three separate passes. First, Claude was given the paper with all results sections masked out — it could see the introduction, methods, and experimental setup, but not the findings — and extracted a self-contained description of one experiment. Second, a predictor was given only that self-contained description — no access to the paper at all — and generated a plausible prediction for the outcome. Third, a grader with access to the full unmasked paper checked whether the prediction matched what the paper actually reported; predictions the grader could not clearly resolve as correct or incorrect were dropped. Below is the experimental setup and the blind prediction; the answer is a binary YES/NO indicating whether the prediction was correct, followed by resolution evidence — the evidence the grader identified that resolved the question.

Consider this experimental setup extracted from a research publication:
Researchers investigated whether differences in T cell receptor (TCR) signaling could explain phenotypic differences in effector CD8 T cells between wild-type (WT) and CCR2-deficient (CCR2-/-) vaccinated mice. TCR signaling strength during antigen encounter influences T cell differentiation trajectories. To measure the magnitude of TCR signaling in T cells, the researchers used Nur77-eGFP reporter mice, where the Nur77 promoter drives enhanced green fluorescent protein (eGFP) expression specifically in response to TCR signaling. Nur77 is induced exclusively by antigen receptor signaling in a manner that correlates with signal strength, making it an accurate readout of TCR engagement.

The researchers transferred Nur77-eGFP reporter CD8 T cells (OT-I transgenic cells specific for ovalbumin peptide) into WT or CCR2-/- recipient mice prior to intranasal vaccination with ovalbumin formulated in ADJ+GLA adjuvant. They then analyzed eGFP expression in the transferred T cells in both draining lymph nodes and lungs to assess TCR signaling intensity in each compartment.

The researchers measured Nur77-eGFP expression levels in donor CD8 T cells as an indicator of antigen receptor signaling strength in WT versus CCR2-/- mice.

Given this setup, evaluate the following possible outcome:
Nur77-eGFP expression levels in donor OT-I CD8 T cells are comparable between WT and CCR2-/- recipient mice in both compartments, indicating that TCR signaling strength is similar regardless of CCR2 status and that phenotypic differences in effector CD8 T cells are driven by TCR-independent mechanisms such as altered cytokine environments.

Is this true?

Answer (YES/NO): YES